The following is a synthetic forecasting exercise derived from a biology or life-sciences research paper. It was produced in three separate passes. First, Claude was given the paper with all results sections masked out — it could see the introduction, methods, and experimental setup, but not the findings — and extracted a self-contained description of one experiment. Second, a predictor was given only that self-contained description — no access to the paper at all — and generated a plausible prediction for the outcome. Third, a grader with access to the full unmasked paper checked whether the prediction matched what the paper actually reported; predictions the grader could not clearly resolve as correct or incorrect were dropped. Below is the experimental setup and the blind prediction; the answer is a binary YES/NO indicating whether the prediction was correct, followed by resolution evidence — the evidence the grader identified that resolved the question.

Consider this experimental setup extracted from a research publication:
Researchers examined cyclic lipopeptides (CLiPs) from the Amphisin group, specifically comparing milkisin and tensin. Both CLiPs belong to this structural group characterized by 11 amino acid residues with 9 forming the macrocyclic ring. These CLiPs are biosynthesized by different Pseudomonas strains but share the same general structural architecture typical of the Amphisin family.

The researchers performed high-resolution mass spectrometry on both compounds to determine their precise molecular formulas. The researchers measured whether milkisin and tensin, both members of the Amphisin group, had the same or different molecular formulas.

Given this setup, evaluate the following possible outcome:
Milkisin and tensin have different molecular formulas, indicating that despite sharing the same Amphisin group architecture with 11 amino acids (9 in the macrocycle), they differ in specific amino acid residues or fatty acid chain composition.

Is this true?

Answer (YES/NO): NO